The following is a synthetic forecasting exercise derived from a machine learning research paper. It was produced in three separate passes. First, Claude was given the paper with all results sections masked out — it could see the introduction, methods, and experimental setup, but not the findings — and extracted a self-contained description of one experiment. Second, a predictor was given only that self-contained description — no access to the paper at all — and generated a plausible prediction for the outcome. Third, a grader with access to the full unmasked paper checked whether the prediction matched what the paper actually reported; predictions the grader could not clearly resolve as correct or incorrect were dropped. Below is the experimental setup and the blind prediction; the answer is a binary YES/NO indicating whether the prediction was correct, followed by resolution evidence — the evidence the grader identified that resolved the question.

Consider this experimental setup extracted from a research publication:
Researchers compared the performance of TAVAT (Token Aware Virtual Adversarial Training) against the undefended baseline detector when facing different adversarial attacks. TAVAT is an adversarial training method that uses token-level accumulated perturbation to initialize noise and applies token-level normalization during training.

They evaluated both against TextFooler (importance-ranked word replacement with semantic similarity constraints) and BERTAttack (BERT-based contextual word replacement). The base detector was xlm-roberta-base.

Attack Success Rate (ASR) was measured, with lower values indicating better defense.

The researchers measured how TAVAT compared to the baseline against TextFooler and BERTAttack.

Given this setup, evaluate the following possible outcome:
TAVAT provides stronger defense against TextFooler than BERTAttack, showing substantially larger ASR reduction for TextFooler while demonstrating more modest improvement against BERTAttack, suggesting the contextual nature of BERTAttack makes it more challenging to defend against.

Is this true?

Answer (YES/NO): NO